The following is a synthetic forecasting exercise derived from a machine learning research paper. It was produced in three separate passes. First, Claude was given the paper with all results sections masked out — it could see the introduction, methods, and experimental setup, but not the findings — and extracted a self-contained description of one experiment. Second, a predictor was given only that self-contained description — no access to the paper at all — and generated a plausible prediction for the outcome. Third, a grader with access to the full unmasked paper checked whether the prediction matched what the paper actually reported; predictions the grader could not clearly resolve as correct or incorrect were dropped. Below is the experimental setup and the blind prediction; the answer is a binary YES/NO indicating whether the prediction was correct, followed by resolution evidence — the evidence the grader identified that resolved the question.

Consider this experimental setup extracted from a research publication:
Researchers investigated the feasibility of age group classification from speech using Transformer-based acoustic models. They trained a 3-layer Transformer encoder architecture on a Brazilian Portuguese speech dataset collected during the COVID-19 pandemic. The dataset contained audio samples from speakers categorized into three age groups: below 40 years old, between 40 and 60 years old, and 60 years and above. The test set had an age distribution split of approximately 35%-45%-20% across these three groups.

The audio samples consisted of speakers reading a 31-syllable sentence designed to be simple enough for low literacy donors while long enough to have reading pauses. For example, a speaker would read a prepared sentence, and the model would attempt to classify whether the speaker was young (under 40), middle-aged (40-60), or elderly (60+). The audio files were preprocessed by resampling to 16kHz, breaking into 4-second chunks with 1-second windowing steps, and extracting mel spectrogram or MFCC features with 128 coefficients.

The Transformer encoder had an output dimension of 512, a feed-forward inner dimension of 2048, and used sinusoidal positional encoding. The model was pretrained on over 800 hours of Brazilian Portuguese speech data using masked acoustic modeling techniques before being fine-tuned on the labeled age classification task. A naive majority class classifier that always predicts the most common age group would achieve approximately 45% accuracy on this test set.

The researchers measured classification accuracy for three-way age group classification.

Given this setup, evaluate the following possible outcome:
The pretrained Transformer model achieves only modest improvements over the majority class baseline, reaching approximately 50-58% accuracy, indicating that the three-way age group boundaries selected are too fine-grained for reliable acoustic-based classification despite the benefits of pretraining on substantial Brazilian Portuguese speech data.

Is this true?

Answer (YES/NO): NO